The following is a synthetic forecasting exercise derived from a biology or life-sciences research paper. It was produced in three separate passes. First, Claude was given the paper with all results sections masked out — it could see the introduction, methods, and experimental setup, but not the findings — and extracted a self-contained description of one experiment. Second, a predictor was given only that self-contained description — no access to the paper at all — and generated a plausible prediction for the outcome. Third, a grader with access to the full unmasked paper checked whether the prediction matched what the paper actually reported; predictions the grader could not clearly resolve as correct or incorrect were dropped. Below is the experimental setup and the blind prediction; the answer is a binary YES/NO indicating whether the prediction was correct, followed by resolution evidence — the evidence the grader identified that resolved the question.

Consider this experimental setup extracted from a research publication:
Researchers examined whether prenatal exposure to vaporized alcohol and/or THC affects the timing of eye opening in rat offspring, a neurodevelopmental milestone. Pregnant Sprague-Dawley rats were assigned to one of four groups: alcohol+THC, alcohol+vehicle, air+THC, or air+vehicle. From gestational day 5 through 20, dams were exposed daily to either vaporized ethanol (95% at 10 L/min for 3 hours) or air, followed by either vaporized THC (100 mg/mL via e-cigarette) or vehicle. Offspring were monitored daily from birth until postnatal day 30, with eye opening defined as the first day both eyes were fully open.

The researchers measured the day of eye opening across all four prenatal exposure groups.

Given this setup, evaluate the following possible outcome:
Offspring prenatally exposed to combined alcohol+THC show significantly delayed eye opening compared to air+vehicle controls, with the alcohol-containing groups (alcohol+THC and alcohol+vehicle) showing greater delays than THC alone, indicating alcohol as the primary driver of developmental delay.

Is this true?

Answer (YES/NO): YES